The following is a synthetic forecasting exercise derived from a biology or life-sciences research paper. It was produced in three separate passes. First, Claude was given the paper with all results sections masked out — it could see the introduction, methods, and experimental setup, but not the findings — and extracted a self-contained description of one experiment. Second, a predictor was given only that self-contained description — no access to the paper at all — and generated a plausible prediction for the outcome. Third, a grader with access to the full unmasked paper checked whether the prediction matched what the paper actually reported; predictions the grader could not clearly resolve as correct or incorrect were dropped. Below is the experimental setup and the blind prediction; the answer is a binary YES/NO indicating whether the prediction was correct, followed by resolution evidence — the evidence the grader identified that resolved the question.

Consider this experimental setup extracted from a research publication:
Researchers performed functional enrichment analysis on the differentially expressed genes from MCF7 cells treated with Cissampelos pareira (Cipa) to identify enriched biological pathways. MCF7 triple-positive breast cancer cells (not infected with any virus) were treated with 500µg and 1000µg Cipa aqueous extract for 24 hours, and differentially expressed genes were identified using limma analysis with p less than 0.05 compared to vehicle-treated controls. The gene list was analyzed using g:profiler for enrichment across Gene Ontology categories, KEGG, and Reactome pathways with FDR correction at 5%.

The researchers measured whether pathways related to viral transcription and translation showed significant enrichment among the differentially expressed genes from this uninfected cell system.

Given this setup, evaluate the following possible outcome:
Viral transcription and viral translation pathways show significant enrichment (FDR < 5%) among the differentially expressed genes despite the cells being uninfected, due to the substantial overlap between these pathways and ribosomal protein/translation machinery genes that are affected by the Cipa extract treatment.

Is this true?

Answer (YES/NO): NO